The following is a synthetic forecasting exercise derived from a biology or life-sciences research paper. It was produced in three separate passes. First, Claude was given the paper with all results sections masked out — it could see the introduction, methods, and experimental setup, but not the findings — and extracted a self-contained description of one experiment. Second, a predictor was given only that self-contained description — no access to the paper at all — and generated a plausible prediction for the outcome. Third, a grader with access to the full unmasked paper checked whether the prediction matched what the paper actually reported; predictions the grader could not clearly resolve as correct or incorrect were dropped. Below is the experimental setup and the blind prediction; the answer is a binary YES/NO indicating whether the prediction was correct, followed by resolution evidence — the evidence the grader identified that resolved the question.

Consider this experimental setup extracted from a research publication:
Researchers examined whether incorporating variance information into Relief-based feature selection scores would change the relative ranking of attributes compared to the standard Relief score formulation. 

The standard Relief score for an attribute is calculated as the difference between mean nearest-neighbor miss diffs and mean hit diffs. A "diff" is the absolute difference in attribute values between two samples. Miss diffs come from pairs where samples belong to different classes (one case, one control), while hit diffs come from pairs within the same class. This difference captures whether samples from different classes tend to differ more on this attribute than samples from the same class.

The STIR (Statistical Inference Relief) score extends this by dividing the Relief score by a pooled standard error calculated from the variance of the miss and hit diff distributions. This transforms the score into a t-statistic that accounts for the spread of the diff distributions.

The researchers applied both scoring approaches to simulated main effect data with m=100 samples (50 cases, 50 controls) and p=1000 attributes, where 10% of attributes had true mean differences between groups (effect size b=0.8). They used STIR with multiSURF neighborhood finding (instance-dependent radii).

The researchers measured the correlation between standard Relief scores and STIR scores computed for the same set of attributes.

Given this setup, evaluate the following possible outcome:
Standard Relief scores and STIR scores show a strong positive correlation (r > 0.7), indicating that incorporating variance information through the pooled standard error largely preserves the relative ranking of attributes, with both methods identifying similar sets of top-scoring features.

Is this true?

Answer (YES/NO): YES